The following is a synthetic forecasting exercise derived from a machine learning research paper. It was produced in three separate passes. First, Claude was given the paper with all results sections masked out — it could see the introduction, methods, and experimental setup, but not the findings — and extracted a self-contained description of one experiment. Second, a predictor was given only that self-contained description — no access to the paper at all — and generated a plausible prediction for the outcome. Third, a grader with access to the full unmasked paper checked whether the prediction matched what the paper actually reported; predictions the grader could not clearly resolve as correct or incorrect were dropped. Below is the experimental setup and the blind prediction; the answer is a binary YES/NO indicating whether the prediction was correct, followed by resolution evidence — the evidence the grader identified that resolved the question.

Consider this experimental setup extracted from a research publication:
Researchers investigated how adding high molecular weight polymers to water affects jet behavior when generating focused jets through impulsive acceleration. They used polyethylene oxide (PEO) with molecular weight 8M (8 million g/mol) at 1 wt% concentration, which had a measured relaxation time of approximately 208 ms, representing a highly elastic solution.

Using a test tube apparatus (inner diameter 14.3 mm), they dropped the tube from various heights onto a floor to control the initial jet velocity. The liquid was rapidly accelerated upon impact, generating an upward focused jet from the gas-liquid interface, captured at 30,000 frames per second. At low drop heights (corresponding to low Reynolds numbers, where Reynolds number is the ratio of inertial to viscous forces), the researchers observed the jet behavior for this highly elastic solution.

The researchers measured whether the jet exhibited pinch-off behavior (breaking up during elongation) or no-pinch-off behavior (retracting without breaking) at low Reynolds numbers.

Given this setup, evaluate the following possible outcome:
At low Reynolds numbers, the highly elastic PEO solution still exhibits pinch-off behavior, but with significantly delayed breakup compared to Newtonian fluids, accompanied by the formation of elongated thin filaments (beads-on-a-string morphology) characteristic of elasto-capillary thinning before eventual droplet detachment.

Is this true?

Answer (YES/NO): NO